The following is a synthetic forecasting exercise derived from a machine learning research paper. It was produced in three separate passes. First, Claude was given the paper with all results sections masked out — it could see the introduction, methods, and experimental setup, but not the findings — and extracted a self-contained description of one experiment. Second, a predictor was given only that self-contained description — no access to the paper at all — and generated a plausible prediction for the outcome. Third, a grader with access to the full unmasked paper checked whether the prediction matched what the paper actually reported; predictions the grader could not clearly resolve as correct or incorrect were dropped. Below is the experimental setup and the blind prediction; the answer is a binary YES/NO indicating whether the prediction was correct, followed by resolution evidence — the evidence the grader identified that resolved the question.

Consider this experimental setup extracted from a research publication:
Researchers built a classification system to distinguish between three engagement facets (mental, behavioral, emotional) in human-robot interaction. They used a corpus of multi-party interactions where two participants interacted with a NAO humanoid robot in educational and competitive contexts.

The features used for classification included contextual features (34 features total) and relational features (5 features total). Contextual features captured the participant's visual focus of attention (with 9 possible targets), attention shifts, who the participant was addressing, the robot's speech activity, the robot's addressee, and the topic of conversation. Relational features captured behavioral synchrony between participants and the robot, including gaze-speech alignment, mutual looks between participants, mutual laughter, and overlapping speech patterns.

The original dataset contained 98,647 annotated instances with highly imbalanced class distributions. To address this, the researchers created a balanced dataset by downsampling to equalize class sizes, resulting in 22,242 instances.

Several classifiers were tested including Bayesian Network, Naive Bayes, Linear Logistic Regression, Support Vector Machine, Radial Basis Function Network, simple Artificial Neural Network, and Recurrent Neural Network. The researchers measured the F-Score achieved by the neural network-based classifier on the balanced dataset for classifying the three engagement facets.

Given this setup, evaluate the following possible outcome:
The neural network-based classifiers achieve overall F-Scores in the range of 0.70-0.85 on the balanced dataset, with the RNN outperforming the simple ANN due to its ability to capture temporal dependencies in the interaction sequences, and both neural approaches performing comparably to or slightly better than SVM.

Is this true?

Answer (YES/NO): NO